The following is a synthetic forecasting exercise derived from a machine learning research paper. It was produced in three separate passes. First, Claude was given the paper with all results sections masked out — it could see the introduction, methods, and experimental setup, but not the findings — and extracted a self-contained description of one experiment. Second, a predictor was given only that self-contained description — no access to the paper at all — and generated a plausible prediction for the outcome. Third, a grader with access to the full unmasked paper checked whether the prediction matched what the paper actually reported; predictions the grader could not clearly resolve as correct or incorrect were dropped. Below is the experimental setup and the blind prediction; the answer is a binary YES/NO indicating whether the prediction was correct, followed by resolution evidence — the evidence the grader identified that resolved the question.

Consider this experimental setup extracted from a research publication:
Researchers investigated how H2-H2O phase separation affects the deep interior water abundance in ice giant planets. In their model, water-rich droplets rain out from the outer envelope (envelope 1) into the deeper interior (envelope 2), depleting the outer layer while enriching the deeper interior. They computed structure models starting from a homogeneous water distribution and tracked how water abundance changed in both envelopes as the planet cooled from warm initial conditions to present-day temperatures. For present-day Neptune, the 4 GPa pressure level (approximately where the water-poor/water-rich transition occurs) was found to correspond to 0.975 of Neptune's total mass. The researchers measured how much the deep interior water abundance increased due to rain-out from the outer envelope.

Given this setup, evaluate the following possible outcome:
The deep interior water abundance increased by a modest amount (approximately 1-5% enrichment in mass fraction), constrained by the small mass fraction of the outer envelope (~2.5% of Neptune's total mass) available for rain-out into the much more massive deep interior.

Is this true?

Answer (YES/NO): NO